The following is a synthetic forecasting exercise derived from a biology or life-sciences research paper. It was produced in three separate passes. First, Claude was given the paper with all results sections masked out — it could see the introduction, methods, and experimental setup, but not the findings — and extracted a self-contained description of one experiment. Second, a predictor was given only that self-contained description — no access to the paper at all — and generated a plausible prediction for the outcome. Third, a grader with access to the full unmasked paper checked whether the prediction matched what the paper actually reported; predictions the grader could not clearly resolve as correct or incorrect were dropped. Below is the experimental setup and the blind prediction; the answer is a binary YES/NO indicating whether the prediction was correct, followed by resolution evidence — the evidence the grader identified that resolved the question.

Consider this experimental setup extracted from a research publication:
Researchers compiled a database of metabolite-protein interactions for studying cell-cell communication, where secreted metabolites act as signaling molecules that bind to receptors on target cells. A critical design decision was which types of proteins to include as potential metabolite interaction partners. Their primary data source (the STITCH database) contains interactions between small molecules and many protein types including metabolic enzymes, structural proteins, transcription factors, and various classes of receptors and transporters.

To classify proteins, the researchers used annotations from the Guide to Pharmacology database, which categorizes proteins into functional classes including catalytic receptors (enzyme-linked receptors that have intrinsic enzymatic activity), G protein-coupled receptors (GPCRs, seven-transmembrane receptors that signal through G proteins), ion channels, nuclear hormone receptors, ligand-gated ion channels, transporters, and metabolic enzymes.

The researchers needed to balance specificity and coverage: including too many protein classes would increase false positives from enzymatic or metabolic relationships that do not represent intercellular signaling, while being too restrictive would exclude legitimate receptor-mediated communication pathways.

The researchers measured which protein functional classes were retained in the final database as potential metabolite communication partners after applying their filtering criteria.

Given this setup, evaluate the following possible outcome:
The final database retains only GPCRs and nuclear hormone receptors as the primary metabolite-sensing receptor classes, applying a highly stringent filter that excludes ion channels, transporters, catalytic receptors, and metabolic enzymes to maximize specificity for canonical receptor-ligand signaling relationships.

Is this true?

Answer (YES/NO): NO